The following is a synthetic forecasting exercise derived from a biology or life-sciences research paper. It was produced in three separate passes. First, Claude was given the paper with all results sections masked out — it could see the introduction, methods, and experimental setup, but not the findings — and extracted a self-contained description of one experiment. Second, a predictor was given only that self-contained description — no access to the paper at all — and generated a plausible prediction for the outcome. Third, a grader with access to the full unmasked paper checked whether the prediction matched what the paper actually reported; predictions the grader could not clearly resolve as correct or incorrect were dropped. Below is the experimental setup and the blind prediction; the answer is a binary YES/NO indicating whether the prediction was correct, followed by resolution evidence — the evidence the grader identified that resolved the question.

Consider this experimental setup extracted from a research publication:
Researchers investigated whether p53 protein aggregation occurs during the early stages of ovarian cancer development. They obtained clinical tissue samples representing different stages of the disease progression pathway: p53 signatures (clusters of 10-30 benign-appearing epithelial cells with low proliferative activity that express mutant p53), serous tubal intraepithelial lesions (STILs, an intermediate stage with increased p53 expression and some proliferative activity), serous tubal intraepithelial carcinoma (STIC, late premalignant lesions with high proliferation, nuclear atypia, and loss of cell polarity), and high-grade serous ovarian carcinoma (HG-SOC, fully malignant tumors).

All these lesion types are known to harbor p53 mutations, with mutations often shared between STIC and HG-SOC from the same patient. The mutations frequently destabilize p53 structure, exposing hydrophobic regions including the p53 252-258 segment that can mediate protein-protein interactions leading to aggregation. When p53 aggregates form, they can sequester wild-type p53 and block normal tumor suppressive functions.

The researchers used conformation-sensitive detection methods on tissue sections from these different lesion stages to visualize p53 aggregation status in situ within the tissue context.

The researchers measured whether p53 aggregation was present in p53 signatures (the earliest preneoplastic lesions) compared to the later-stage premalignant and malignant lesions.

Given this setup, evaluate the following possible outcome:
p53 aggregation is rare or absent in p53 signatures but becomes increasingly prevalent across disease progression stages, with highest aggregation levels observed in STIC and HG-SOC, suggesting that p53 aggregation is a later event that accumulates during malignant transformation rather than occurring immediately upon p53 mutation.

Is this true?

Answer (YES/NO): YES